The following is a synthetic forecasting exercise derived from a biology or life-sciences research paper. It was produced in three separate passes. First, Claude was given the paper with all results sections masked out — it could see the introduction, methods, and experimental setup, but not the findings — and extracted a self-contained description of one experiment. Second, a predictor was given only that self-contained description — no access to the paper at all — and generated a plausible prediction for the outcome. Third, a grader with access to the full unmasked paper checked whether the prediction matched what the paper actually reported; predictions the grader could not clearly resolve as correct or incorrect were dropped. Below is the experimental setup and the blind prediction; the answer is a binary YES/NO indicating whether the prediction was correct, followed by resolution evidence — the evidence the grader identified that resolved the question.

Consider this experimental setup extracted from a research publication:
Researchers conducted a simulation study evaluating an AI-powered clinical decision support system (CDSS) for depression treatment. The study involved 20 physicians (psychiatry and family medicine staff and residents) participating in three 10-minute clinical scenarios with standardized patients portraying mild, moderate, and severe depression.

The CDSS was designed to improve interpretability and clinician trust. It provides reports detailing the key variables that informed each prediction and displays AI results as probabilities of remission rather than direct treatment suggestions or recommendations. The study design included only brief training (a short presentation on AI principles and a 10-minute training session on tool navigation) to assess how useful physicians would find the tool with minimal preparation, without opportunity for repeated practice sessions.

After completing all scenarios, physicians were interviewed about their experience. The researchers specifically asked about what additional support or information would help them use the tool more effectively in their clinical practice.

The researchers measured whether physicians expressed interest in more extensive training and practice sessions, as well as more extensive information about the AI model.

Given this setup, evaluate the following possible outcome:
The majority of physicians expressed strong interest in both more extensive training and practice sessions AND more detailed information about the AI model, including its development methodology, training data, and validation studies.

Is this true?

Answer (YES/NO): NO